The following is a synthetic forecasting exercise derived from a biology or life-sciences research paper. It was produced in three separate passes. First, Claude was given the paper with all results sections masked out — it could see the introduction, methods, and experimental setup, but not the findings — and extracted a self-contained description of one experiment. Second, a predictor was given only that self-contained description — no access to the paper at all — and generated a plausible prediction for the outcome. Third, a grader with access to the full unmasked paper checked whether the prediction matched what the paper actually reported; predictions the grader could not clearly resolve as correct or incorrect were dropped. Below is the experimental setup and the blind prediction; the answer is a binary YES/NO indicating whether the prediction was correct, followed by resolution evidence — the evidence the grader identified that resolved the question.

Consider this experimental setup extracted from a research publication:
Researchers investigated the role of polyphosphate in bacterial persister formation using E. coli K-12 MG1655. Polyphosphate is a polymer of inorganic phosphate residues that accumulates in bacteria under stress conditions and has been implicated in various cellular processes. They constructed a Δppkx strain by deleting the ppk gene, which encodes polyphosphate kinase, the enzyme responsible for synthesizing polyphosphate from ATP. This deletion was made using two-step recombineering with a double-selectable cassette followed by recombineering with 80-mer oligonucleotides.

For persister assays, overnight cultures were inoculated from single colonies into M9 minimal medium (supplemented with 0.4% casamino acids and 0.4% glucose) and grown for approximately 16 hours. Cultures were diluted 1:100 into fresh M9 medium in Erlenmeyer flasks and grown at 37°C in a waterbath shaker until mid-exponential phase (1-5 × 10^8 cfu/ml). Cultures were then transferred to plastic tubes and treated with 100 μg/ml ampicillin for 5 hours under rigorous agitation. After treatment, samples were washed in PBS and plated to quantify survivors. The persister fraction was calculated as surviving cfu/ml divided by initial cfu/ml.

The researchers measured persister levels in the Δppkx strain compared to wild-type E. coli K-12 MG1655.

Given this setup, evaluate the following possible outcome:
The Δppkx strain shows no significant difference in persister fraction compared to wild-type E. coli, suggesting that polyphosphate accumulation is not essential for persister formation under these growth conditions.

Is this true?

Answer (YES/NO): YES